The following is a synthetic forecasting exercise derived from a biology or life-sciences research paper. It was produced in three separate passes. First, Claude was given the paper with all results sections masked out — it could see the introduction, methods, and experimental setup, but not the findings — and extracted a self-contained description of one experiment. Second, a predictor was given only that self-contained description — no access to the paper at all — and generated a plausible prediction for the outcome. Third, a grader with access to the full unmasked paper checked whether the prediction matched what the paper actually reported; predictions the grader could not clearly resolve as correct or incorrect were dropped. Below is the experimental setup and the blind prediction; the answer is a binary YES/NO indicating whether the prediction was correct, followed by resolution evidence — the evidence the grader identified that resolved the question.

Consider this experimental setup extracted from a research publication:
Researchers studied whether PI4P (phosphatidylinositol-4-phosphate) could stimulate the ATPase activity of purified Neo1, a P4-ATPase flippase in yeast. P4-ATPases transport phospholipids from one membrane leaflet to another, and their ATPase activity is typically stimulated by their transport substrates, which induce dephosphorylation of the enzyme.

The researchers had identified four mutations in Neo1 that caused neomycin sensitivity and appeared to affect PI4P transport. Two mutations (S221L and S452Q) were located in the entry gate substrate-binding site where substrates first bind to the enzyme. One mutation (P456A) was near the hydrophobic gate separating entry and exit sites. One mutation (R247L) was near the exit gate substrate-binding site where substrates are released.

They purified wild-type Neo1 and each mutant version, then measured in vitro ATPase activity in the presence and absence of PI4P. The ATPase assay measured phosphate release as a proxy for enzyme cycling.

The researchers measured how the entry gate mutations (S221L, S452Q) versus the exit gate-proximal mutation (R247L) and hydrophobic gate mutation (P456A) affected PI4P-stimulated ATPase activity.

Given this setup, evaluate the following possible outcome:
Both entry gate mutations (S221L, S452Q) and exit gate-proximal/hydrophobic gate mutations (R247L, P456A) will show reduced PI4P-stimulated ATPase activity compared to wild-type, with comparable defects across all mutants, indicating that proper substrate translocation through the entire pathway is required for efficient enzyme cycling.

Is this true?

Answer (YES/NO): NO